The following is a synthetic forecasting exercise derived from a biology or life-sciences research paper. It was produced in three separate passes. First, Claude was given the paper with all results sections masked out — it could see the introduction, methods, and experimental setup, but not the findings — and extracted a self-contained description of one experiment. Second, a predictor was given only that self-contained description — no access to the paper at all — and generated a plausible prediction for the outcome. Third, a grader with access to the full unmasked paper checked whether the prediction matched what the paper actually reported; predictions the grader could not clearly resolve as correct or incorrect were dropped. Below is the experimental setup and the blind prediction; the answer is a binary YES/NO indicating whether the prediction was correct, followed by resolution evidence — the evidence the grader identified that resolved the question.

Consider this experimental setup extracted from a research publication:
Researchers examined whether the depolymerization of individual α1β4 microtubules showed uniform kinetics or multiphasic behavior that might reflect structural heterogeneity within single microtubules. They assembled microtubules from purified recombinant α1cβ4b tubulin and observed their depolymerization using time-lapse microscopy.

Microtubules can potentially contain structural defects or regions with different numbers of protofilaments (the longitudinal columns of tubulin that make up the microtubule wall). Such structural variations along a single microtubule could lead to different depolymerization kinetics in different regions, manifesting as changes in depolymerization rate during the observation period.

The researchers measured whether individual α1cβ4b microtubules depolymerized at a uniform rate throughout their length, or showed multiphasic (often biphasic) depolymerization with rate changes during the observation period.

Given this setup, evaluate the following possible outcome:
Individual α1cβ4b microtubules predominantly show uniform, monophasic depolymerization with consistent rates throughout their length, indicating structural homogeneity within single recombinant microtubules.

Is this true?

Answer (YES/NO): NO